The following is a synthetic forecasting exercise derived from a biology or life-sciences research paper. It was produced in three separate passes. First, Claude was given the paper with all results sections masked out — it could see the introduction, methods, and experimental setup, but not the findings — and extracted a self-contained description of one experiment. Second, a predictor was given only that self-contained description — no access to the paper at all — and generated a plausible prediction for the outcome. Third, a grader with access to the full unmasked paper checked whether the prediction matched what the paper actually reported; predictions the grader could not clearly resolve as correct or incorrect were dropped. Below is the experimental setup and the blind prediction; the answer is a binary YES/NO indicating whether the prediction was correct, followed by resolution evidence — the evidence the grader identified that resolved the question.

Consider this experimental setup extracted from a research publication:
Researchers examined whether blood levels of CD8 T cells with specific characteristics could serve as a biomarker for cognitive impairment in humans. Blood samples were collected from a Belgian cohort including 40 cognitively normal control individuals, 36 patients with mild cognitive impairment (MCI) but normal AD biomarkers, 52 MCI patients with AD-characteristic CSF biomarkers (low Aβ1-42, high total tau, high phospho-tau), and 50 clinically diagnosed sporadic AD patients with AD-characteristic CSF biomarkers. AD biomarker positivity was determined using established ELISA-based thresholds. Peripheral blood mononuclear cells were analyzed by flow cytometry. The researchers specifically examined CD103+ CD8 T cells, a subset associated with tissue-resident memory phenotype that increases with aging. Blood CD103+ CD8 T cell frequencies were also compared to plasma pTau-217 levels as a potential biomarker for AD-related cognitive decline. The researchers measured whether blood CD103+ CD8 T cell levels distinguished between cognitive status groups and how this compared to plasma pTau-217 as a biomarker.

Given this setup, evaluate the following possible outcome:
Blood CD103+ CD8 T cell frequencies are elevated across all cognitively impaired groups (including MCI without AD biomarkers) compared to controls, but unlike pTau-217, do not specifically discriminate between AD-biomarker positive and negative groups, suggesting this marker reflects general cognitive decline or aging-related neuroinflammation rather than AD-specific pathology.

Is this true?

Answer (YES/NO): NO